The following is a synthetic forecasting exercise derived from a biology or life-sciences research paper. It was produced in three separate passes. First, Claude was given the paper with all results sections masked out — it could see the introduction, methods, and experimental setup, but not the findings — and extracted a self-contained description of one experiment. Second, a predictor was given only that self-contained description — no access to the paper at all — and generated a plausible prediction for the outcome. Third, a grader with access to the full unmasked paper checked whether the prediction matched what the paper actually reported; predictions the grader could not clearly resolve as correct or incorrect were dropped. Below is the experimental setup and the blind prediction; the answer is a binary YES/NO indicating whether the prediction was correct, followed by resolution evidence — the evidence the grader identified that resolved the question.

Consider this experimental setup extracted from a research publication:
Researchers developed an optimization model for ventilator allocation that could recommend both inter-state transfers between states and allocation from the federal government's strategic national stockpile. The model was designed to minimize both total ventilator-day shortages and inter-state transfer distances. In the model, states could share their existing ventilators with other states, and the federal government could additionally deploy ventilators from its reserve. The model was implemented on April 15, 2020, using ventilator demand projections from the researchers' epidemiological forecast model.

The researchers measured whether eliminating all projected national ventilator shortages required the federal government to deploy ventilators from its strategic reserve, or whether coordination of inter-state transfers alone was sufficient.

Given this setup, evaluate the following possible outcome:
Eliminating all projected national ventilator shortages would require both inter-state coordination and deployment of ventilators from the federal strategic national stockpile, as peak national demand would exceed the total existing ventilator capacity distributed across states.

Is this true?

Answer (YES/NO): NO